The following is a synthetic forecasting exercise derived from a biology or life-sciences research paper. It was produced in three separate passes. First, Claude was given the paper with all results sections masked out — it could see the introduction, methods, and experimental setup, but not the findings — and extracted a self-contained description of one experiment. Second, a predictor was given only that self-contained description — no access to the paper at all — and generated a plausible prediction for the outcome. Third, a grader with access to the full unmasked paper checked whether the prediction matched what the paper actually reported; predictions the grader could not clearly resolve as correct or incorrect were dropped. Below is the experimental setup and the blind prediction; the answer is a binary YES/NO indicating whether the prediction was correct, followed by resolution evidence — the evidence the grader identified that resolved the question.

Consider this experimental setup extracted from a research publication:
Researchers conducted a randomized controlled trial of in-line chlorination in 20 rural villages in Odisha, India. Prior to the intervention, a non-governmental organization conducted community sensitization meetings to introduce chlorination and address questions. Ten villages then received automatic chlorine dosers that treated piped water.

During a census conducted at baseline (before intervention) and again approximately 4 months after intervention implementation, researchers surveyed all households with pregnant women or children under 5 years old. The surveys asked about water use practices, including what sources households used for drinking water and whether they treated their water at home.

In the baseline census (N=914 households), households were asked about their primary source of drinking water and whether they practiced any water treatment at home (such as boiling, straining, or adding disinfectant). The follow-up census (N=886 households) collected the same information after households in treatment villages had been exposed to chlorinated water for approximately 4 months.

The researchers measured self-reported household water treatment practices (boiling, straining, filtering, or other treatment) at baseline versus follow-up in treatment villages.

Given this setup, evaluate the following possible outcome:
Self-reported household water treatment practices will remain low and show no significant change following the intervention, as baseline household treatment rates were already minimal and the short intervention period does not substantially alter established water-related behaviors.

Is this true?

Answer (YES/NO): NO